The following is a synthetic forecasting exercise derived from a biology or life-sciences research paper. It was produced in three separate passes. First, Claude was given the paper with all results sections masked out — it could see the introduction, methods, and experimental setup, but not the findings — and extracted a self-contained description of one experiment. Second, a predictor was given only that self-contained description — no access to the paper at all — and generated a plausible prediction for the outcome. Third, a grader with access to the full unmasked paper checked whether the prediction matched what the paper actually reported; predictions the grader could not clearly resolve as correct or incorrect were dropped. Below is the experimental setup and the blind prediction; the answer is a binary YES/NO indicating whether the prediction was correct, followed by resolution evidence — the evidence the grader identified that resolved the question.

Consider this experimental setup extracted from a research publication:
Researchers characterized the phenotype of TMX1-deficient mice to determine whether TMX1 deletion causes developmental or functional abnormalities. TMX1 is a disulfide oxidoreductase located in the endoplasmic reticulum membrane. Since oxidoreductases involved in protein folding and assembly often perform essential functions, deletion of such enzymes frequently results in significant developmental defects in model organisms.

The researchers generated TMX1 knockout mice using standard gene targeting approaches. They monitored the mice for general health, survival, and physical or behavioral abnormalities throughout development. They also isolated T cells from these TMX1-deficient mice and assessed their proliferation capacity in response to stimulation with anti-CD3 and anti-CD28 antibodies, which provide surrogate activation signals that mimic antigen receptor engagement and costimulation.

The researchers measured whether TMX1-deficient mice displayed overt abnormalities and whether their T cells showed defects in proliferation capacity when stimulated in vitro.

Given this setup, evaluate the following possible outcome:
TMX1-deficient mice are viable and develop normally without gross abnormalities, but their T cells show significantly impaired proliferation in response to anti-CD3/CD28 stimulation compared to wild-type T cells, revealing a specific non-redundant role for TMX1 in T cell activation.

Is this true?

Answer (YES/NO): NO